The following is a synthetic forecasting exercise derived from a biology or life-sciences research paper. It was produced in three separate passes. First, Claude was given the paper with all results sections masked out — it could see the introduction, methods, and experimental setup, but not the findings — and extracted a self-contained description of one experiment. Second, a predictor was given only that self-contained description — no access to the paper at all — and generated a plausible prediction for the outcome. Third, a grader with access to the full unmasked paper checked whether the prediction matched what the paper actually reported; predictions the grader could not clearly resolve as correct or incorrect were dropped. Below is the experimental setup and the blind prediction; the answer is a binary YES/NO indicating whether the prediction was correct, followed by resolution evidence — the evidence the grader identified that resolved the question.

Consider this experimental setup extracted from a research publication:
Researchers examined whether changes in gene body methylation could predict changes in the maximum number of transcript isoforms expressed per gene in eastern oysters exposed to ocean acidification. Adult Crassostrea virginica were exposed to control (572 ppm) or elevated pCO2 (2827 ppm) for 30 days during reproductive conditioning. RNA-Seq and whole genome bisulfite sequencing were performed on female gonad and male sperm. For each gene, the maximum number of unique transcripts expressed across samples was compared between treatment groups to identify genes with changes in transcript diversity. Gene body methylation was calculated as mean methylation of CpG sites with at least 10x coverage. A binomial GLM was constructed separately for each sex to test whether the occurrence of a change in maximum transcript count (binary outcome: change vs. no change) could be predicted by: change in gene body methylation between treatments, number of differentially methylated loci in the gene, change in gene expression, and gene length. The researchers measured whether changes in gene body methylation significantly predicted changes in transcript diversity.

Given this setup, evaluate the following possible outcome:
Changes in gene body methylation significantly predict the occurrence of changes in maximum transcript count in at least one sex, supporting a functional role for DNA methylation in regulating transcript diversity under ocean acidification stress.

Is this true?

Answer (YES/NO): NO